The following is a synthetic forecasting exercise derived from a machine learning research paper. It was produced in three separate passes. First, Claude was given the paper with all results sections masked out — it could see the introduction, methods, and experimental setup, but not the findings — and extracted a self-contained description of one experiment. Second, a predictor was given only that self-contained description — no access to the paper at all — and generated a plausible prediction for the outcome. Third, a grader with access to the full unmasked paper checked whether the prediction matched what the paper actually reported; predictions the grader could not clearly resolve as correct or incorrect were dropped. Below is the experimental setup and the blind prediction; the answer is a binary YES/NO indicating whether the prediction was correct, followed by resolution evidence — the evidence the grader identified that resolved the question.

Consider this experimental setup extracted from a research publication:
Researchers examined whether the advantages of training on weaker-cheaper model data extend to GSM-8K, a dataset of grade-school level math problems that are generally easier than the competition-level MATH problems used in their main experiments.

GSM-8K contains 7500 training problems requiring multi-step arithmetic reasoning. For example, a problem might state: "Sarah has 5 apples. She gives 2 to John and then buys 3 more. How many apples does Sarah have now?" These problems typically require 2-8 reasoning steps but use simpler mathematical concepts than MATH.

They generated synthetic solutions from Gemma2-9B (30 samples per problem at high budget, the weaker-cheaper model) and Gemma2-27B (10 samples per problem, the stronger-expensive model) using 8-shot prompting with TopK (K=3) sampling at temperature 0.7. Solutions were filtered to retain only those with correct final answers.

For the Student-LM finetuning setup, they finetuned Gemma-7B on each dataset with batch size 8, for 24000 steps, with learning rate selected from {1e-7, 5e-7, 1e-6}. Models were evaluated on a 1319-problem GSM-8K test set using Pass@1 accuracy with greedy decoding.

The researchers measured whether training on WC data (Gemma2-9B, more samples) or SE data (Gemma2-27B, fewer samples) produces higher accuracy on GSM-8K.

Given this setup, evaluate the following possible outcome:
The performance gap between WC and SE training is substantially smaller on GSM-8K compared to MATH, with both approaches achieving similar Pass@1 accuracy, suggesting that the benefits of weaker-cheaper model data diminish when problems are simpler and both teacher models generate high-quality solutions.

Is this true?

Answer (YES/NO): YES